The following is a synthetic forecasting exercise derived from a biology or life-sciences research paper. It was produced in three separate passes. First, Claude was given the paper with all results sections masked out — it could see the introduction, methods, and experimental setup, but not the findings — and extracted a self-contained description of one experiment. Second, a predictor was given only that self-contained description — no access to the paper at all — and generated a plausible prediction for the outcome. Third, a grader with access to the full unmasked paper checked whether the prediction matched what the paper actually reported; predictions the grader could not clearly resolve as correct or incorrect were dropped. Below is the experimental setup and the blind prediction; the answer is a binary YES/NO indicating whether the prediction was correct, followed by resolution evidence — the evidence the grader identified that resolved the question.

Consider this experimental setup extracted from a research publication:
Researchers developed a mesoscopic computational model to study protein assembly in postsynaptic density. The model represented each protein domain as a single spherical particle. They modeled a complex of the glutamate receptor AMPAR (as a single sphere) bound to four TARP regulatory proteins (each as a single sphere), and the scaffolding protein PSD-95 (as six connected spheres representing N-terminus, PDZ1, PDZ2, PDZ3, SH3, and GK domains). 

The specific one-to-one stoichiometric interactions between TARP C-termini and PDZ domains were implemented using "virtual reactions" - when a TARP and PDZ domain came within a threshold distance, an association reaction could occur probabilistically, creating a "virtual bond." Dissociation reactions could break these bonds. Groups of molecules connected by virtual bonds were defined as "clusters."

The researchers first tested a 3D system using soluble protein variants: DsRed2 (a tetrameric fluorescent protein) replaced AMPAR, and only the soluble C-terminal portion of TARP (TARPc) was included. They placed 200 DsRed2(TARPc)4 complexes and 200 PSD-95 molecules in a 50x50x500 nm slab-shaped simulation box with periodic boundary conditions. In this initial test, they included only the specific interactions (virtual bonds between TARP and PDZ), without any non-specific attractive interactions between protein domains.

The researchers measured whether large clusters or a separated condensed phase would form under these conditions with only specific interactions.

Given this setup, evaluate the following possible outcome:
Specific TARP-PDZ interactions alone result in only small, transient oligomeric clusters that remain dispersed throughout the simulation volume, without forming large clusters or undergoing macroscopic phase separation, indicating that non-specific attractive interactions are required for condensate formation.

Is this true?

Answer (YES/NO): YES